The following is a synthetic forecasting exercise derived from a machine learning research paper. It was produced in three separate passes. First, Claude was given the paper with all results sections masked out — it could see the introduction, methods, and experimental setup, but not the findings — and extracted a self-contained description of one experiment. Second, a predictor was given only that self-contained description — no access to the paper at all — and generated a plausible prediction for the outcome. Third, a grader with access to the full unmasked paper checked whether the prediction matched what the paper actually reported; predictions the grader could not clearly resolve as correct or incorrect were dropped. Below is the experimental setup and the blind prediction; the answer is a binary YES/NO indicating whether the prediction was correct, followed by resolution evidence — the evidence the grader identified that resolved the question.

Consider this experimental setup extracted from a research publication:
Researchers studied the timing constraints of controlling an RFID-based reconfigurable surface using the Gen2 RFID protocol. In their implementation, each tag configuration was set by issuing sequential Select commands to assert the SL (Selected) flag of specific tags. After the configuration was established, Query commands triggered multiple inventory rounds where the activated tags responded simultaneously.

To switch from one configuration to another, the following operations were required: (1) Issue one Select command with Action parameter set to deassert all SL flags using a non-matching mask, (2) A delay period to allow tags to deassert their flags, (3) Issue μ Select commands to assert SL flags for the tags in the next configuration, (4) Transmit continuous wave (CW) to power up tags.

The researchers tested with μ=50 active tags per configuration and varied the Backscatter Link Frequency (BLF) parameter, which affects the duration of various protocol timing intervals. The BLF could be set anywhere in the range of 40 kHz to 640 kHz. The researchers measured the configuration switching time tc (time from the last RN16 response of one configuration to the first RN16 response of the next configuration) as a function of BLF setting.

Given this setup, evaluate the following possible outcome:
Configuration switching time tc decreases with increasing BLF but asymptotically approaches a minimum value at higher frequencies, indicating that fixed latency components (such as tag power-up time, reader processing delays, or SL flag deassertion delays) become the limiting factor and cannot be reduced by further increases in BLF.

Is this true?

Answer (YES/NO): YES